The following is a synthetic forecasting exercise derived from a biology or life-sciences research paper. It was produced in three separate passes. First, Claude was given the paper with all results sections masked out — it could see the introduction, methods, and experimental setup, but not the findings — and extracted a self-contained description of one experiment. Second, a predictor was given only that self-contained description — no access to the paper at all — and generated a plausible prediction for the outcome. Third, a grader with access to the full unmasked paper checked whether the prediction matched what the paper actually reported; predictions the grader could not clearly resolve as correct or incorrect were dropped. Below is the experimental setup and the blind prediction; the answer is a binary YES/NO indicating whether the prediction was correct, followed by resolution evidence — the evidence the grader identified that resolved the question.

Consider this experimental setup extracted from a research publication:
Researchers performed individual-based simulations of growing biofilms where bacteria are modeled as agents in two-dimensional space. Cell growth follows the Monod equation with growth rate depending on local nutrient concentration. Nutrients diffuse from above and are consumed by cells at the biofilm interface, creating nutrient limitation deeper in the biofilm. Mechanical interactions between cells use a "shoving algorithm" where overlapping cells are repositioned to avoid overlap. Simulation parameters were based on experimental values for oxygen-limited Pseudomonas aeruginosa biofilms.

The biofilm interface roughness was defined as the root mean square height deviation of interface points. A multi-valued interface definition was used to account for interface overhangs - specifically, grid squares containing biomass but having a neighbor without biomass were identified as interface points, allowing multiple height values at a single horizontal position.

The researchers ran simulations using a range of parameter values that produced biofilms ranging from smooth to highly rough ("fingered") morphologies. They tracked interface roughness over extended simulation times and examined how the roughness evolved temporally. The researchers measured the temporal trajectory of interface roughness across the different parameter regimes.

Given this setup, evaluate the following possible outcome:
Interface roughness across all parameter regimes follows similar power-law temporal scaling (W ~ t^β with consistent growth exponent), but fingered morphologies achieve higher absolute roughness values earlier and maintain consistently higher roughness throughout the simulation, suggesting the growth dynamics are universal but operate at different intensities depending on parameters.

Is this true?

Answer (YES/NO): NO